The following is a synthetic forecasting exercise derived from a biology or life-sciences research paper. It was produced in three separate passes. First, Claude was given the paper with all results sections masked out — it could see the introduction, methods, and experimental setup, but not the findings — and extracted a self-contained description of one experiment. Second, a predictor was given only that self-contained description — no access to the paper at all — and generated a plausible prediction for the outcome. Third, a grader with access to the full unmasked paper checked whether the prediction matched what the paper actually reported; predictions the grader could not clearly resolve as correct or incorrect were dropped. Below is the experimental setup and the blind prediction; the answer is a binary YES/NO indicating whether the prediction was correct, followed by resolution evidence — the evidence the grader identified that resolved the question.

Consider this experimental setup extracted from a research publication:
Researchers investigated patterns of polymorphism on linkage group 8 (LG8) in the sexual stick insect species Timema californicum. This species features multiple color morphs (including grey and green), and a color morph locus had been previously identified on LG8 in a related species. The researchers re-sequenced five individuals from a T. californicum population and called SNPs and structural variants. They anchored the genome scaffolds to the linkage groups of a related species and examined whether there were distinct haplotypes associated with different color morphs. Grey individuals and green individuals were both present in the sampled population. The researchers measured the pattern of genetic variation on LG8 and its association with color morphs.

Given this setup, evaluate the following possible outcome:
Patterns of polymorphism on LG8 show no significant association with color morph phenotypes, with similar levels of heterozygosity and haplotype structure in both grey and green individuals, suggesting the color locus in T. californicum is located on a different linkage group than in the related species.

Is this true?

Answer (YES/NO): NO